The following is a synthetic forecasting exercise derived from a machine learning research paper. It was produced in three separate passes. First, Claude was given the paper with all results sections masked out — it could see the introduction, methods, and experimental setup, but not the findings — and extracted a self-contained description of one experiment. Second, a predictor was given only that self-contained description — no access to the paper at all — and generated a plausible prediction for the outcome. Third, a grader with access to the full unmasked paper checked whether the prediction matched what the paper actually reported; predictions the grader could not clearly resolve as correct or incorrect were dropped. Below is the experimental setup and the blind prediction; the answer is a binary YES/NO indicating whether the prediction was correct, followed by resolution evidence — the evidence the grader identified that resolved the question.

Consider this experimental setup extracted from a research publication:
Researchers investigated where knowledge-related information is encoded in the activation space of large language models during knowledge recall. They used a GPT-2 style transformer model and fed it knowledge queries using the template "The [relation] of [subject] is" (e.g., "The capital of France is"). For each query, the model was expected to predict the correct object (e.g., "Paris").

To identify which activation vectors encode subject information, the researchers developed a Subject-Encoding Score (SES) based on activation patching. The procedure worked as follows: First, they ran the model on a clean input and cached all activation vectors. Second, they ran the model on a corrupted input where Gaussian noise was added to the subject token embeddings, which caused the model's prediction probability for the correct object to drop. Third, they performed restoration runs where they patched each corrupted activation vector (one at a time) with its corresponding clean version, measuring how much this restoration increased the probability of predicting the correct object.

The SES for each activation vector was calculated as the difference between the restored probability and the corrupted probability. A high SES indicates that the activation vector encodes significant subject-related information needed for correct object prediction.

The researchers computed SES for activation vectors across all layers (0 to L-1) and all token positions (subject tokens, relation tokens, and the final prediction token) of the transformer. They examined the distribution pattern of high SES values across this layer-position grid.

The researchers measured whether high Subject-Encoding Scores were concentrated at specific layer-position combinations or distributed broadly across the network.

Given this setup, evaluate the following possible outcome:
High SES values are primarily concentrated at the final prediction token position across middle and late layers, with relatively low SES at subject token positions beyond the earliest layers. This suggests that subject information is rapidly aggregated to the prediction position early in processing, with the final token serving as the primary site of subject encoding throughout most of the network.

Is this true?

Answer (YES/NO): NO